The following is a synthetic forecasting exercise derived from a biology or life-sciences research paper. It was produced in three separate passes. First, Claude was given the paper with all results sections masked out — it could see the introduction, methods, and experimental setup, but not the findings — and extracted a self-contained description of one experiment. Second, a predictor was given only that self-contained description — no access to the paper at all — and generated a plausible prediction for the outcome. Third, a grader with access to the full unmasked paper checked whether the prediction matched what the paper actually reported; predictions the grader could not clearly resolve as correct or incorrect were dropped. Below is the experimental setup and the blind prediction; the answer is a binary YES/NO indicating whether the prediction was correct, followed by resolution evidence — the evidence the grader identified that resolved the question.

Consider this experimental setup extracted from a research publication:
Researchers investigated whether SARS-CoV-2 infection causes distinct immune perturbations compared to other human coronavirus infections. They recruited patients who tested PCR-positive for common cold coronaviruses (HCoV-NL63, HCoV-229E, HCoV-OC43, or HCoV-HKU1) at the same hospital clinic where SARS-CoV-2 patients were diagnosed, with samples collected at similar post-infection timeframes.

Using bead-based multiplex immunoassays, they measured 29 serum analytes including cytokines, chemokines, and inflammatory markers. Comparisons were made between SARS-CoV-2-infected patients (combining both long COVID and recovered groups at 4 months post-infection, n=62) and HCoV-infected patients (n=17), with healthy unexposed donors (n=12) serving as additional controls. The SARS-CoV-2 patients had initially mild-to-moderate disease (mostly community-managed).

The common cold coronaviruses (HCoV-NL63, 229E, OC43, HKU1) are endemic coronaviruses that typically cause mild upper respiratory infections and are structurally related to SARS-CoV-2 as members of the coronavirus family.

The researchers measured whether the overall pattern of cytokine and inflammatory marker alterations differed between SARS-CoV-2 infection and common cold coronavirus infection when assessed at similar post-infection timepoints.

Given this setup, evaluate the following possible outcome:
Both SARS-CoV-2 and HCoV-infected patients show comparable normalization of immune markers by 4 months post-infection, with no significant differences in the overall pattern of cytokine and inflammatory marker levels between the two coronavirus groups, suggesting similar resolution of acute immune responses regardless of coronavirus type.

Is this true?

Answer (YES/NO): NO